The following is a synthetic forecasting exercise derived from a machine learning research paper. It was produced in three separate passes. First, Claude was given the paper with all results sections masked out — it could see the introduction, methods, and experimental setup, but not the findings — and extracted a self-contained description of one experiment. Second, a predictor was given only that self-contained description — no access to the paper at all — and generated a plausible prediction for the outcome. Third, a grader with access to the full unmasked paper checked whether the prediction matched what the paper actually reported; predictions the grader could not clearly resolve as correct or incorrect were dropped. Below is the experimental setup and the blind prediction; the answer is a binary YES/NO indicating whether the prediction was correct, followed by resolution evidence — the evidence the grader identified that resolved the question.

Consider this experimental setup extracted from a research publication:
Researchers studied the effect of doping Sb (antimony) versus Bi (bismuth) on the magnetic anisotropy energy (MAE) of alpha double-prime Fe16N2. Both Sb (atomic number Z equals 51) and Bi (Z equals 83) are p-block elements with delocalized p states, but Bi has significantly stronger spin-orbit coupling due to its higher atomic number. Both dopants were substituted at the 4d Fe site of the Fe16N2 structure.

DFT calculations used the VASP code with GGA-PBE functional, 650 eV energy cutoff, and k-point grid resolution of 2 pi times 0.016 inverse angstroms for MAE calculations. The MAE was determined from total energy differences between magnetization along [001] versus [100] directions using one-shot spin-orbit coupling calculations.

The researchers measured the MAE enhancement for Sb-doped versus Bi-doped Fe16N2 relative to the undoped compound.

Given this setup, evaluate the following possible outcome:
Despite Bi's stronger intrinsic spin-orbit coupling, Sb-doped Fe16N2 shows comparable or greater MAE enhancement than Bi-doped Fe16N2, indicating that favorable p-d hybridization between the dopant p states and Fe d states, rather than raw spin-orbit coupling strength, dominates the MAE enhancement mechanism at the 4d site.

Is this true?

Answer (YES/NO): YES